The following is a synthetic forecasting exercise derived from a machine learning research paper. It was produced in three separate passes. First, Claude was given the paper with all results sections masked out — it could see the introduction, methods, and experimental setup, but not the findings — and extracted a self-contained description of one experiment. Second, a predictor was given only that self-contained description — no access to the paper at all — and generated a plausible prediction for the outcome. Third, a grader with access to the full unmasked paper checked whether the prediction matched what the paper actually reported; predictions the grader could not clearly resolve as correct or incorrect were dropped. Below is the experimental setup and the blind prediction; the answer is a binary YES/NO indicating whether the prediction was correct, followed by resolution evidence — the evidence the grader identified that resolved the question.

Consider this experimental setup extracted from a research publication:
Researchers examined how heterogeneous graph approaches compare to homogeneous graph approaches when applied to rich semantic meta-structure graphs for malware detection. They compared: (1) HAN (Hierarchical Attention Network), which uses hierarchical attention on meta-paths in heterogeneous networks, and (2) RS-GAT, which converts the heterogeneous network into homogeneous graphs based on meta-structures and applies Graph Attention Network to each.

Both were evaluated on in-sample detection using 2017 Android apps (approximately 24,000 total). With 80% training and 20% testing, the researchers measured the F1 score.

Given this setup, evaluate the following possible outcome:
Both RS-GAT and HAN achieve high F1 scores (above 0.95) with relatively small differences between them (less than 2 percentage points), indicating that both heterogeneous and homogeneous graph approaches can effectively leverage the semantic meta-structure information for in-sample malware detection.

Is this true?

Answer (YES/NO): YES